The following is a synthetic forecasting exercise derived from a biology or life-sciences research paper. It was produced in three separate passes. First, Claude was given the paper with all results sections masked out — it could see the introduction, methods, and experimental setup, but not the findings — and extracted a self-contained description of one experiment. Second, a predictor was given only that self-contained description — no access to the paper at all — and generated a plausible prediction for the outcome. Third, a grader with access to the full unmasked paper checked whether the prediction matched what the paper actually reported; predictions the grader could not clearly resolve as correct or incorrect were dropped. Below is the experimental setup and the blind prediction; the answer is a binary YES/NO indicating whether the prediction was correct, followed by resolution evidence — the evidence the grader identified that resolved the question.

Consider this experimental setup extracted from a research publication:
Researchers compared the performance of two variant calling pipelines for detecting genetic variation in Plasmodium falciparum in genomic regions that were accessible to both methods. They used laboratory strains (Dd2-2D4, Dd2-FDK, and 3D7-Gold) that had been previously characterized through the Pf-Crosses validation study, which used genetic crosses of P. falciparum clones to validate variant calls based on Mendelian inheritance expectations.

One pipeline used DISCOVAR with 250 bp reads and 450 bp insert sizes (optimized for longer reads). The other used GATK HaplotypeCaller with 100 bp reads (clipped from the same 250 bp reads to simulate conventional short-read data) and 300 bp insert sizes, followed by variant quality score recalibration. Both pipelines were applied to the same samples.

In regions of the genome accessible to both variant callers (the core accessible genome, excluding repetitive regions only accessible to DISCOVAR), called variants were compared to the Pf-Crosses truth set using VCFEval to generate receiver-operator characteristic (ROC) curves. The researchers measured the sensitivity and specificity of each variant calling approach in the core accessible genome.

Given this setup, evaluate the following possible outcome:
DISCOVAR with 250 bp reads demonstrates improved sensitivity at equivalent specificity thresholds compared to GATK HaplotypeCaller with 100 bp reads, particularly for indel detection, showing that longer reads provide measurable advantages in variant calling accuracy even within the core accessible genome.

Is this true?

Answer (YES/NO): NO